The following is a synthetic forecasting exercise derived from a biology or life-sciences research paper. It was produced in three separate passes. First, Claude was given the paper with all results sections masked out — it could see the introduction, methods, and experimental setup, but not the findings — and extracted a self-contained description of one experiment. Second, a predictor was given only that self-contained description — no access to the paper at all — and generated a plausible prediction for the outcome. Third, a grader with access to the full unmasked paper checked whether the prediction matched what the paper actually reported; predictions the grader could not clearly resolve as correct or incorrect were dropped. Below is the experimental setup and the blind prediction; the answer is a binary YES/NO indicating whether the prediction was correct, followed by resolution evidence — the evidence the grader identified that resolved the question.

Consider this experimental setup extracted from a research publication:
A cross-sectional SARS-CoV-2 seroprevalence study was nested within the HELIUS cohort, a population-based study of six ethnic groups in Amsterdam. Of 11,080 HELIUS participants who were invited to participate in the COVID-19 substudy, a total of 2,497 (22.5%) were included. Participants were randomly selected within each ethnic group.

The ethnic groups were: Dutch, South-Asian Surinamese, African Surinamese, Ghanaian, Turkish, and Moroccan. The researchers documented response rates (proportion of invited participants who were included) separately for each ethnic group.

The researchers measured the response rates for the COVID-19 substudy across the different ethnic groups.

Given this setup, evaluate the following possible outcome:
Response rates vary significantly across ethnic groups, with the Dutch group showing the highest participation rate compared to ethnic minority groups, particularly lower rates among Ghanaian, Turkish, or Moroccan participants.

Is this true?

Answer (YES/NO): YES